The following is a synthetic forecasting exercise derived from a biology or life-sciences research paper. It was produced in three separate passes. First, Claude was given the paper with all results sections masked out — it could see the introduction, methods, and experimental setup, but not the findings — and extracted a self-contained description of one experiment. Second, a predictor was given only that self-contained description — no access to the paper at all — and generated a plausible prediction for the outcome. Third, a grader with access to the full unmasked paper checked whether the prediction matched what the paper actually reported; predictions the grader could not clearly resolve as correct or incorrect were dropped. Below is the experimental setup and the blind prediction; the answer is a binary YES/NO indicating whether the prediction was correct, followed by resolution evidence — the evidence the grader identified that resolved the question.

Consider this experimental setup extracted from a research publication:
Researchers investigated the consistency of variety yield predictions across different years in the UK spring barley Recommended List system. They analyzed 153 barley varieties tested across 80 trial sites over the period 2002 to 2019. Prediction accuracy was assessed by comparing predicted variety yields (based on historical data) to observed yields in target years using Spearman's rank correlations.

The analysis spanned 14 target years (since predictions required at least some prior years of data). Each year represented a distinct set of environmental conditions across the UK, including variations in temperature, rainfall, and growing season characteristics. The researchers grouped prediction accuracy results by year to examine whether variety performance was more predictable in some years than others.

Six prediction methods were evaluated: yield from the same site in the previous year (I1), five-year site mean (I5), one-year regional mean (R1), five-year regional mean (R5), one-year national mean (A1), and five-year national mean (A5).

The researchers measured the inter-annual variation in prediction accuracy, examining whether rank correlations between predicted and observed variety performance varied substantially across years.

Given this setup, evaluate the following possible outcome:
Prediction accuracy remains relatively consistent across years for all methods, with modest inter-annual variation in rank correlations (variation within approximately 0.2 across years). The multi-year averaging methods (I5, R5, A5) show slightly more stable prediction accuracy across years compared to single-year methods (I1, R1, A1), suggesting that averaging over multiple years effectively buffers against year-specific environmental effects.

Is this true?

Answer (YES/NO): NO